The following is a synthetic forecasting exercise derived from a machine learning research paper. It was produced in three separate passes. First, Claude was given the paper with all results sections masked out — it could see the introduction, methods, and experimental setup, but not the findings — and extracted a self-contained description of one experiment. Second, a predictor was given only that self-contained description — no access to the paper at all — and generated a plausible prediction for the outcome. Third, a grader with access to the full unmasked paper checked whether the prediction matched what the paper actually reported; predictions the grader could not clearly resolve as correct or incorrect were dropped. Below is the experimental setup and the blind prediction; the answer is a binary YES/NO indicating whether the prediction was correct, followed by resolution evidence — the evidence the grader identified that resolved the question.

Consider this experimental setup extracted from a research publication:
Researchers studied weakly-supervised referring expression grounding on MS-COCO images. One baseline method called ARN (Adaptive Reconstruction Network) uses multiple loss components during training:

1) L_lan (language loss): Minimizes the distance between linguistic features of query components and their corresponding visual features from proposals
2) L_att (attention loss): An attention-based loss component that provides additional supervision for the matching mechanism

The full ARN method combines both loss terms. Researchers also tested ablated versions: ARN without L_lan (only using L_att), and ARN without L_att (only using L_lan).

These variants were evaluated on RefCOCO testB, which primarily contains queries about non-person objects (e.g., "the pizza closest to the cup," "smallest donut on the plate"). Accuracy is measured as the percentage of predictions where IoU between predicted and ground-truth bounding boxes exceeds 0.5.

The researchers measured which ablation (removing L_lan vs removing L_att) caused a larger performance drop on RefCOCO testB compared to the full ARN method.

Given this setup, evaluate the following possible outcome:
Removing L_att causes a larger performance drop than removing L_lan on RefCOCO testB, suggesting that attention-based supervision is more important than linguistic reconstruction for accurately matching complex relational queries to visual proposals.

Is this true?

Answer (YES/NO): NO